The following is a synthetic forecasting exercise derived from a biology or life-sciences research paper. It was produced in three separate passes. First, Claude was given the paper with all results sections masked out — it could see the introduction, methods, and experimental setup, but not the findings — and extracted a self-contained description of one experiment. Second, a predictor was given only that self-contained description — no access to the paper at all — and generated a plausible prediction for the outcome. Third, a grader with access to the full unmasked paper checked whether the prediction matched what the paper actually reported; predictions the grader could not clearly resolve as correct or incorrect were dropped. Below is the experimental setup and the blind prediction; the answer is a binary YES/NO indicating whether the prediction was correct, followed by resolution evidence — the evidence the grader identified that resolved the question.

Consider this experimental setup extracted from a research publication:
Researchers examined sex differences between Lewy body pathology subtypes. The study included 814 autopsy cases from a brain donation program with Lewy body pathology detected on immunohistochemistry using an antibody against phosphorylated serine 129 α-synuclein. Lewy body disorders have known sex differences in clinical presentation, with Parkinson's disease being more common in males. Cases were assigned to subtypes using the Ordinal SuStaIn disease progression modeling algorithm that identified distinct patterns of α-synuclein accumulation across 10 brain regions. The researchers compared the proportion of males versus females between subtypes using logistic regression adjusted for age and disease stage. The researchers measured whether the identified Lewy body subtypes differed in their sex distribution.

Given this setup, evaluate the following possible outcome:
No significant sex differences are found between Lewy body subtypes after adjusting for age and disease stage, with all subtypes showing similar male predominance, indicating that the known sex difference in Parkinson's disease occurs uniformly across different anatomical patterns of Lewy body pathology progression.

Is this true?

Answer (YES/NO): YES